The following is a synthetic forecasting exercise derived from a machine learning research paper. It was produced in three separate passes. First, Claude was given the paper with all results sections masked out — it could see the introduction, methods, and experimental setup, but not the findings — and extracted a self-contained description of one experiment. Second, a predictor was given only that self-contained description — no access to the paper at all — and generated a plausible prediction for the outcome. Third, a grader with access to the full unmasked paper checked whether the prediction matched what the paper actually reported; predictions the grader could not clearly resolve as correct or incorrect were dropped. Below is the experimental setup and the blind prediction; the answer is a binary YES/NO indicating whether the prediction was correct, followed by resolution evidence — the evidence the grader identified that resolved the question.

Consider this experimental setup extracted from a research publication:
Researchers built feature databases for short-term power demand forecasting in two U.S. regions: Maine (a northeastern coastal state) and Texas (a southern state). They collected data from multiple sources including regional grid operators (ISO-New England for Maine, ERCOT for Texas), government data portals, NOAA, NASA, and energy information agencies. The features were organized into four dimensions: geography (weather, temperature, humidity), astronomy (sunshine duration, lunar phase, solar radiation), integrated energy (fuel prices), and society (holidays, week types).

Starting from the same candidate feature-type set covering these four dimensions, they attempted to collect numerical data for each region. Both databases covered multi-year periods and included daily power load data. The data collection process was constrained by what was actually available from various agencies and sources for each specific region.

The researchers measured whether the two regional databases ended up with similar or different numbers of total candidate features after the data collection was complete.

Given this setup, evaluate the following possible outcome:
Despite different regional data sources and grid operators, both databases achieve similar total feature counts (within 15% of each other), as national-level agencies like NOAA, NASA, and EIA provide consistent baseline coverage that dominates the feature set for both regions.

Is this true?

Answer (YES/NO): NO